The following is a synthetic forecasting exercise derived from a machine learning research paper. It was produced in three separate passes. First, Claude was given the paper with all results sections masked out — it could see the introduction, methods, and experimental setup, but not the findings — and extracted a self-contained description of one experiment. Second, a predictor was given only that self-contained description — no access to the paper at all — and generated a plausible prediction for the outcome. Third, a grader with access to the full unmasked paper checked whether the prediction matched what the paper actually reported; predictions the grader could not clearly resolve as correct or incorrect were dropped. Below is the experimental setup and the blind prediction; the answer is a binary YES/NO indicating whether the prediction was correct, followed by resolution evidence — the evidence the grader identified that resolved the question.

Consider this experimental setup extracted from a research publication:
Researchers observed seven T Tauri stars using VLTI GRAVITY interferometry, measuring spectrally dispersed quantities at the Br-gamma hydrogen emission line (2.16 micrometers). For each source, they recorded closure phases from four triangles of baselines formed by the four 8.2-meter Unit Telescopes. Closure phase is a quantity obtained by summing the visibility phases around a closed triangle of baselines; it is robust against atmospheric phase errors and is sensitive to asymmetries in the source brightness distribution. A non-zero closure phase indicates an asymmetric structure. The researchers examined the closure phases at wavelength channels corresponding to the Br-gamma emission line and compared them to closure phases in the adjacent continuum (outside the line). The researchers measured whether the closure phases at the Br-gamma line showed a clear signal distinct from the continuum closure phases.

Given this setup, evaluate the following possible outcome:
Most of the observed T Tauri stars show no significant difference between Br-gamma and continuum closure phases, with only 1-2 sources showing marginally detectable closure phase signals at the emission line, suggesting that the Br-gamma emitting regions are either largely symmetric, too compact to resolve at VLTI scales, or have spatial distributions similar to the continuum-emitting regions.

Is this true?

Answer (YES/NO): NO